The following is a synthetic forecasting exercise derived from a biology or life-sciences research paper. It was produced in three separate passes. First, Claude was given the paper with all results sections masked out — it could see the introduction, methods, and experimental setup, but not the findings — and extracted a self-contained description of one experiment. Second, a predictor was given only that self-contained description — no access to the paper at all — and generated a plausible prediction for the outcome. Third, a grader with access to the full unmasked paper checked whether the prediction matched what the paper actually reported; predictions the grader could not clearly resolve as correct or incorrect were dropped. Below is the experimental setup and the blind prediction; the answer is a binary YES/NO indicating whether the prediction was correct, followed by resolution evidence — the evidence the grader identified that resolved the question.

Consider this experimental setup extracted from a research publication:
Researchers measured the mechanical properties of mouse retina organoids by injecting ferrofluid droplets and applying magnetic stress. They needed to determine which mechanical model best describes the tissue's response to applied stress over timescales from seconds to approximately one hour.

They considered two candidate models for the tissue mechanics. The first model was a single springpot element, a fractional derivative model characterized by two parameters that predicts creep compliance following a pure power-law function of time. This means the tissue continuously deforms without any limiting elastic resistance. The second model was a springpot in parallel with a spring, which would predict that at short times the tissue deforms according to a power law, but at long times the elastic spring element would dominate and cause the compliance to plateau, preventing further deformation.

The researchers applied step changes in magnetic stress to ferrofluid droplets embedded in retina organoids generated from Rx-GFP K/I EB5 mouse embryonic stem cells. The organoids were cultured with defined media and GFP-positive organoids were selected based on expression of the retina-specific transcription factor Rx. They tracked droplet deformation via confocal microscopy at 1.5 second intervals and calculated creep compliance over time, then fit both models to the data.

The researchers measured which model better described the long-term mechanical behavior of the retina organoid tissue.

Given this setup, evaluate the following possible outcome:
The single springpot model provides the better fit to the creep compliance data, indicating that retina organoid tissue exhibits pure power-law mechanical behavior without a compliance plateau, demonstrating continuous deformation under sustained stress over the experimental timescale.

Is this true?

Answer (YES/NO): YES